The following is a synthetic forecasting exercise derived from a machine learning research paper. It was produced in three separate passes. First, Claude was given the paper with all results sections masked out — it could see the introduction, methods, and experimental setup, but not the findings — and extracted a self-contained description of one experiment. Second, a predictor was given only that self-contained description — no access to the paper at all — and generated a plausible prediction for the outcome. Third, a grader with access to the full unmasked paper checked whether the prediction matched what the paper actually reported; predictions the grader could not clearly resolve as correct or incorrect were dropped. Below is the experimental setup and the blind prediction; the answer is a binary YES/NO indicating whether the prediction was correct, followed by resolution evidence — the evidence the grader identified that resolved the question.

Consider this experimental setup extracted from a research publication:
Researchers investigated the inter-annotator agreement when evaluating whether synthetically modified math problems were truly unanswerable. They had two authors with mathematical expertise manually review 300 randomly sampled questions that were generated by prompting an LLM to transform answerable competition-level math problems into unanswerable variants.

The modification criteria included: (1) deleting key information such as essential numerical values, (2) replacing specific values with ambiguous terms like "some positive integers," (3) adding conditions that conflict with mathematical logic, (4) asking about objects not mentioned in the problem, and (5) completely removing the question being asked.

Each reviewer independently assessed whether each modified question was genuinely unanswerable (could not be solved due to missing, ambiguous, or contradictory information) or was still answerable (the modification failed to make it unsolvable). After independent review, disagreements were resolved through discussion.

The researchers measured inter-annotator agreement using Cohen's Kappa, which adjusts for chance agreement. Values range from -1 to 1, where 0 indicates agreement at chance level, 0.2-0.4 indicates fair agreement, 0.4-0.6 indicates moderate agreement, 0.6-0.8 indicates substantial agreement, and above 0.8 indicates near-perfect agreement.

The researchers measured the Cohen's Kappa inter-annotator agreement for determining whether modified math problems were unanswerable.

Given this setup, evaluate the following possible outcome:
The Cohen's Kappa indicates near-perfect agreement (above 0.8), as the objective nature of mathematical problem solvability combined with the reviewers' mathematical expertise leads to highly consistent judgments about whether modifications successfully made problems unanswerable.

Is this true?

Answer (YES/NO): NO